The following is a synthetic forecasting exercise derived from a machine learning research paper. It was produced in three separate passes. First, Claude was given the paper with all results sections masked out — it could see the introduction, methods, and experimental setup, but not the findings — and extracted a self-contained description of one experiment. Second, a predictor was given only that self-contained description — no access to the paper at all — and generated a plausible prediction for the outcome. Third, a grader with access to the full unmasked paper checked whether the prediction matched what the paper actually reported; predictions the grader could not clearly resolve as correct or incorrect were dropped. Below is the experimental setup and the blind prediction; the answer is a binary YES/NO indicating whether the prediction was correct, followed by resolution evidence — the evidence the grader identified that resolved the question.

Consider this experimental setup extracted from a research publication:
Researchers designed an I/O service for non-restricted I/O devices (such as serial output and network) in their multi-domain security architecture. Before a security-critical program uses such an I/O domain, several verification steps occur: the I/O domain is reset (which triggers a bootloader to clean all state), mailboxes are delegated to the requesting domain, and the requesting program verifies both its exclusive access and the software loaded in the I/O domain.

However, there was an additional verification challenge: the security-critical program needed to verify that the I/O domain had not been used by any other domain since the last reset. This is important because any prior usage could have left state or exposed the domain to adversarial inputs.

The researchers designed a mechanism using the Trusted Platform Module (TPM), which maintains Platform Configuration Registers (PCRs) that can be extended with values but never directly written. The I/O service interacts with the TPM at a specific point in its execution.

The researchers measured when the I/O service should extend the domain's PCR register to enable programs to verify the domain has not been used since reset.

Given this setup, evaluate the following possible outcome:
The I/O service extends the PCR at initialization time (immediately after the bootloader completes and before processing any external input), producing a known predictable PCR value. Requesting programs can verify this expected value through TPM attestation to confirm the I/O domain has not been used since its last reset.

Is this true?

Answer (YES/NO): NO